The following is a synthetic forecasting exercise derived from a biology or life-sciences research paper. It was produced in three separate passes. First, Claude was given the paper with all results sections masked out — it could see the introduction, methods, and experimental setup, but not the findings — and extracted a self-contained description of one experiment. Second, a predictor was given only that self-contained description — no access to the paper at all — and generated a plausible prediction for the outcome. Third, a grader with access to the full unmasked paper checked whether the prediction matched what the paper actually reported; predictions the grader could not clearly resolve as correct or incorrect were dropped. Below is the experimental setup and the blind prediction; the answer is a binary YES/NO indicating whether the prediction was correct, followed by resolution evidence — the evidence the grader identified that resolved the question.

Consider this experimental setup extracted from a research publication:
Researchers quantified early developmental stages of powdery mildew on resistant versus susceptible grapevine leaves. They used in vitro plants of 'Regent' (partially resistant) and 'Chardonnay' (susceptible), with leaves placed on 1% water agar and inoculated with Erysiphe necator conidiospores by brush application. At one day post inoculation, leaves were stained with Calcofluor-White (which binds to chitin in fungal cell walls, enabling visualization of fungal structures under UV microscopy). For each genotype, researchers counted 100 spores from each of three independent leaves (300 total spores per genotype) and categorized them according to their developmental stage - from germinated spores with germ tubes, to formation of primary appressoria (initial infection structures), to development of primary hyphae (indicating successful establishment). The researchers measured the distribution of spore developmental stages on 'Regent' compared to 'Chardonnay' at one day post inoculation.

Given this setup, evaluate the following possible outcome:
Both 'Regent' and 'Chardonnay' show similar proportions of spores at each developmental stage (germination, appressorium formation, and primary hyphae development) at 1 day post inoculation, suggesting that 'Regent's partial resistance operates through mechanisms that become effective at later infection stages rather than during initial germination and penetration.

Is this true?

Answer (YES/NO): NO